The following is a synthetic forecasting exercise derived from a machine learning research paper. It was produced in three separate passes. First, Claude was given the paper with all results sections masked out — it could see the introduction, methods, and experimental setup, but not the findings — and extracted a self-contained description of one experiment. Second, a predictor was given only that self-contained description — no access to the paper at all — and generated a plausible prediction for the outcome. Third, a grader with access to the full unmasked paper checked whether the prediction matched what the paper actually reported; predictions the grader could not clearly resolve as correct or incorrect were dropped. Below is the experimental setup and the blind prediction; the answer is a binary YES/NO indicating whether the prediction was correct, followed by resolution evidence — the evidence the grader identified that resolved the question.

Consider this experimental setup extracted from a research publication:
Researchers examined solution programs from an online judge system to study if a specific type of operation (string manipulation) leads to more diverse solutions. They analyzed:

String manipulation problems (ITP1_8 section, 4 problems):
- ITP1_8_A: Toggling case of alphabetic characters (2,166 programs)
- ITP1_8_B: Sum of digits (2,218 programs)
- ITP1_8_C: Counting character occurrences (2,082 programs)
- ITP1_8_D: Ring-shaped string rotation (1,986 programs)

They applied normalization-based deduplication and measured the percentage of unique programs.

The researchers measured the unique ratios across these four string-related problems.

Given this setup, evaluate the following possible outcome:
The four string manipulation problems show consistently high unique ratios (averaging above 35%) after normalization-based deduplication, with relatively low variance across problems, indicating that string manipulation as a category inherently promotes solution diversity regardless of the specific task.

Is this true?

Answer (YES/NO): NO